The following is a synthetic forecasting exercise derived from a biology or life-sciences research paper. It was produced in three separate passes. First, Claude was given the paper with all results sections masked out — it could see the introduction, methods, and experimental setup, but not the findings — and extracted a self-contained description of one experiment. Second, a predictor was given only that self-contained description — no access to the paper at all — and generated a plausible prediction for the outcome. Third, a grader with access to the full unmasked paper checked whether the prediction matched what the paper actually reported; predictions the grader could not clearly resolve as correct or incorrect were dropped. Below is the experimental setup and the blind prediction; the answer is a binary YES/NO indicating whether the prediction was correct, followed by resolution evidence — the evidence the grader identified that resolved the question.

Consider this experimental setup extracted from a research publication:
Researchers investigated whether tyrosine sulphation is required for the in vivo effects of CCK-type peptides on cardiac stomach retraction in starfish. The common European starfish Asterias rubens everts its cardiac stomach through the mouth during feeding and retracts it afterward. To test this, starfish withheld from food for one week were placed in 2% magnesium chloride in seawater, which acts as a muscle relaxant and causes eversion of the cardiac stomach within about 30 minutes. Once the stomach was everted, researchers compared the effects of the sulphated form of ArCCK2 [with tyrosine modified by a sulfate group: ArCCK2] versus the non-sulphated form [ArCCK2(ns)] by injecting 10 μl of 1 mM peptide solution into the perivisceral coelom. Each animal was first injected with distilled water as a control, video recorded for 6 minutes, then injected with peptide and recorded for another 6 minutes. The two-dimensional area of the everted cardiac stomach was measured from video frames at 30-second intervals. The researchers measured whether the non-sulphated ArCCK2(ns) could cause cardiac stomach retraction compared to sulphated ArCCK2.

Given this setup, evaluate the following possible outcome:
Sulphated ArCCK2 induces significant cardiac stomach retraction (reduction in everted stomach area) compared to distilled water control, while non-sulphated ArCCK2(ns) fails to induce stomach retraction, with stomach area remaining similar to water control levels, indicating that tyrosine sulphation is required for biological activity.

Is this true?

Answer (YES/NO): YES